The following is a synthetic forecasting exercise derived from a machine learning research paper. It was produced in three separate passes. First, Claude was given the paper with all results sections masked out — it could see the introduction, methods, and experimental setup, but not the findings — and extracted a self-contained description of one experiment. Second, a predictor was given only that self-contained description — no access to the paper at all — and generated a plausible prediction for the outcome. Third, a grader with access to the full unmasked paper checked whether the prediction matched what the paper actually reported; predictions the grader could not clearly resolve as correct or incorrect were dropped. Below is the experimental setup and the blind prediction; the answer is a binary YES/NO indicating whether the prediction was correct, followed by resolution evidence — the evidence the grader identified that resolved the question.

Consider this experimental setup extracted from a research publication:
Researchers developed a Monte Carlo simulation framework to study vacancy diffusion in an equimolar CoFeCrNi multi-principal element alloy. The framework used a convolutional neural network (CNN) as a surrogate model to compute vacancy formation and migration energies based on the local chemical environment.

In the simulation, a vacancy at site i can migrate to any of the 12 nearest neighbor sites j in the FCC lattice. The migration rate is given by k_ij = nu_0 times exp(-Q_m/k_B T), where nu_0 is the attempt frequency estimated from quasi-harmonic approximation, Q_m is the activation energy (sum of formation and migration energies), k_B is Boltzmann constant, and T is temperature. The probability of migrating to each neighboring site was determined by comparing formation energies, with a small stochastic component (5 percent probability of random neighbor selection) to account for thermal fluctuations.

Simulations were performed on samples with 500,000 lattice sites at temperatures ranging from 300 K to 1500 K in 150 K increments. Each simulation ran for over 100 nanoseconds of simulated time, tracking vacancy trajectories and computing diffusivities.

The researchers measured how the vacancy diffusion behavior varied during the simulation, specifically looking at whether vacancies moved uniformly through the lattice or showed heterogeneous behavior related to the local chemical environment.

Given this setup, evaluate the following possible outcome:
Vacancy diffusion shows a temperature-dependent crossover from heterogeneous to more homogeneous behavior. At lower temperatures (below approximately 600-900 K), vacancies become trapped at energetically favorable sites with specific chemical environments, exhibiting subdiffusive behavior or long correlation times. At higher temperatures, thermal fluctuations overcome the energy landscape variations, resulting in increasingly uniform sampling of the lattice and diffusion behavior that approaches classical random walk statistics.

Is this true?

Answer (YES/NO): NO